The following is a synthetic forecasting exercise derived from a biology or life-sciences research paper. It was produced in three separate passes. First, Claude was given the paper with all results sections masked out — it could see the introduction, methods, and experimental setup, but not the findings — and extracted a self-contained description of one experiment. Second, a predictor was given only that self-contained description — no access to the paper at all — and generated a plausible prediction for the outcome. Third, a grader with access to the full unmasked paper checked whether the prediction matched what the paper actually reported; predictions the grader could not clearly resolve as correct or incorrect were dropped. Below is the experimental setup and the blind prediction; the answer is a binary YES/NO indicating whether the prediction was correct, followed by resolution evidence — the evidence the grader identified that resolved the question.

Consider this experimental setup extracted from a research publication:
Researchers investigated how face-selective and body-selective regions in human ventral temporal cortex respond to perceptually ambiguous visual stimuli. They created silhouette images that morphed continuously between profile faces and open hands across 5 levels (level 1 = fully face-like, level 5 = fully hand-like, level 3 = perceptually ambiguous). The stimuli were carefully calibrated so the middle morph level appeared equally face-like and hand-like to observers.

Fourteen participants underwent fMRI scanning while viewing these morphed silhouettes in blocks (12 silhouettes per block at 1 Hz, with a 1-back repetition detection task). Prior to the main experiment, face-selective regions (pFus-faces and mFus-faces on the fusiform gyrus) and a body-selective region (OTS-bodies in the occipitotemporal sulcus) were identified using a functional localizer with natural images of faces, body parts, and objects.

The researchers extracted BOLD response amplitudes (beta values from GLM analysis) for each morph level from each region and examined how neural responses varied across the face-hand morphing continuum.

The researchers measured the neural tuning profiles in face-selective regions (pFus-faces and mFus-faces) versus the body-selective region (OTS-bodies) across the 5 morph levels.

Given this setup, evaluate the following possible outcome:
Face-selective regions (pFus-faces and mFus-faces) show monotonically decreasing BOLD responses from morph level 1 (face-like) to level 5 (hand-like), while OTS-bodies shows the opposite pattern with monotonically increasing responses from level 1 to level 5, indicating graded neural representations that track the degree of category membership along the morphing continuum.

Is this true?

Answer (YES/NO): NO